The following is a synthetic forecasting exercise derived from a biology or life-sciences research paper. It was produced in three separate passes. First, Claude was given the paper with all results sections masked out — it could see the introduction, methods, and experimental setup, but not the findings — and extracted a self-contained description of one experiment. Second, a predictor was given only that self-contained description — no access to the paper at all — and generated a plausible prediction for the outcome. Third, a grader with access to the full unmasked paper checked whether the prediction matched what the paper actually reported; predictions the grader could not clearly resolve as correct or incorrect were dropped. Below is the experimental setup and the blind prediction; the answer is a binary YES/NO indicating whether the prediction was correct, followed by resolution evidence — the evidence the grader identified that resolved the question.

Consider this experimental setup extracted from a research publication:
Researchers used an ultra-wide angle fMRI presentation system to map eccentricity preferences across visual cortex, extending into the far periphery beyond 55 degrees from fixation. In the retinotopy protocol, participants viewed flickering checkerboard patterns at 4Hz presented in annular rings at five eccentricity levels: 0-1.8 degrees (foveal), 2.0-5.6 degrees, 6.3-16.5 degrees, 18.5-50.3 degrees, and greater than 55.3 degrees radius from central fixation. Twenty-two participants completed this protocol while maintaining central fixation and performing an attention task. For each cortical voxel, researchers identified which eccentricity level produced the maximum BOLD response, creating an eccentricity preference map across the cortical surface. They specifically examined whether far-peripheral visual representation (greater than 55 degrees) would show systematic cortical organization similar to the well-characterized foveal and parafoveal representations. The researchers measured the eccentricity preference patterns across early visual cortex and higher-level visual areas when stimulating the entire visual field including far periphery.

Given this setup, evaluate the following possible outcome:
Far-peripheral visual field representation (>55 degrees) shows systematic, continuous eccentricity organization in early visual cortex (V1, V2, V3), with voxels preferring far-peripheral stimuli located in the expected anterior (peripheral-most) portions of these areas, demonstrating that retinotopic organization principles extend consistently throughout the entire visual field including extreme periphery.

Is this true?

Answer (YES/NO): YES